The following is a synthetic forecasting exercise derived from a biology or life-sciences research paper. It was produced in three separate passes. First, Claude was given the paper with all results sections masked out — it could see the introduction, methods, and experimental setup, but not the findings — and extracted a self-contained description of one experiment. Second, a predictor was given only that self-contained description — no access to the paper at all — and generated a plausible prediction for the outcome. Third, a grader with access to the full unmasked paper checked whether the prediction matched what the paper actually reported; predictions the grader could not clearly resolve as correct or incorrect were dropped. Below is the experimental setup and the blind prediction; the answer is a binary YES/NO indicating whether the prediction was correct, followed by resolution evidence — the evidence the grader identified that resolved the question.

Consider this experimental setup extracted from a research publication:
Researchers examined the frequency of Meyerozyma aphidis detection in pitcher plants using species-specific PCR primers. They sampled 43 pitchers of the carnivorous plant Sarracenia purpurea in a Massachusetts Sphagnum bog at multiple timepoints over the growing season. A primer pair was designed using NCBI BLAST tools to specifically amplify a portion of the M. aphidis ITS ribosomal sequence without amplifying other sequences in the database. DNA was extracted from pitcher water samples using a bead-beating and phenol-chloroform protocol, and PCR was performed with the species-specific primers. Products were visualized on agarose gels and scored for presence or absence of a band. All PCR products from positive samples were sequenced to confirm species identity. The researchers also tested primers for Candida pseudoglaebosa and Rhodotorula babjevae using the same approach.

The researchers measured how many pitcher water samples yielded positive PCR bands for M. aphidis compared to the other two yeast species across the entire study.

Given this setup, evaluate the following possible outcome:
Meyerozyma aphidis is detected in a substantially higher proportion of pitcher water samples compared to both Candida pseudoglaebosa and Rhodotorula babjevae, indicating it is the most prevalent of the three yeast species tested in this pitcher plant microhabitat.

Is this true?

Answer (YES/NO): NO